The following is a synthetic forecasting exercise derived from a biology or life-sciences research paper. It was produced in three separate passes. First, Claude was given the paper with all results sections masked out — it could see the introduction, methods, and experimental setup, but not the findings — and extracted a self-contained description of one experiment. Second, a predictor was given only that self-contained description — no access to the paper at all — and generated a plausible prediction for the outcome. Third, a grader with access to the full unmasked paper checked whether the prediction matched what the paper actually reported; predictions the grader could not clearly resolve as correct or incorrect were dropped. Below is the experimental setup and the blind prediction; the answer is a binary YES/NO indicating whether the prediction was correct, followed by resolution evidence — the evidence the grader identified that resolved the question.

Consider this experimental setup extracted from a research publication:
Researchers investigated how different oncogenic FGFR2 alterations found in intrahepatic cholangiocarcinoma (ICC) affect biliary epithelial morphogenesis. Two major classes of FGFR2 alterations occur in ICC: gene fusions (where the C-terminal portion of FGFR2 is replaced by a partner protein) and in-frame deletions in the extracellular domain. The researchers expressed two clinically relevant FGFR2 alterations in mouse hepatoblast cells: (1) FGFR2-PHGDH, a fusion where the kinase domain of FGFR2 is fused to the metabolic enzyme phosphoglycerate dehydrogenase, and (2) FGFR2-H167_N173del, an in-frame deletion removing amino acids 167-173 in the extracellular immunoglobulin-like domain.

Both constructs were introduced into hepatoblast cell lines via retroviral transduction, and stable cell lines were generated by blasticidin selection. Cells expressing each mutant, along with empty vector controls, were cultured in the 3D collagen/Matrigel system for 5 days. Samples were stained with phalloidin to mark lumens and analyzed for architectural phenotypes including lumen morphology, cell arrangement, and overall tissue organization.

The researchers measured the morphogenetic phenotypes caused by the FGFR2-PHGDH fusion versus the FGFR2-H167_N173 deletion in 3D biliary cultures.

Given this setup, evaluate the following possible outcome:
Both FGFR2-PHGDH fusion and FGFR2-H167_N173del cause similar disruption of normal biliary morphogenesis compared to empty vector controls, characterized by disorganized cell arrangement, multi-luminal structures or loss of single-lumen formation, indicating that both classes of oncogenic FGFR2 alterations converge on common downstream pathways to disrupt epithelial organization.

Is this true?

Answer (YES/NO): NO